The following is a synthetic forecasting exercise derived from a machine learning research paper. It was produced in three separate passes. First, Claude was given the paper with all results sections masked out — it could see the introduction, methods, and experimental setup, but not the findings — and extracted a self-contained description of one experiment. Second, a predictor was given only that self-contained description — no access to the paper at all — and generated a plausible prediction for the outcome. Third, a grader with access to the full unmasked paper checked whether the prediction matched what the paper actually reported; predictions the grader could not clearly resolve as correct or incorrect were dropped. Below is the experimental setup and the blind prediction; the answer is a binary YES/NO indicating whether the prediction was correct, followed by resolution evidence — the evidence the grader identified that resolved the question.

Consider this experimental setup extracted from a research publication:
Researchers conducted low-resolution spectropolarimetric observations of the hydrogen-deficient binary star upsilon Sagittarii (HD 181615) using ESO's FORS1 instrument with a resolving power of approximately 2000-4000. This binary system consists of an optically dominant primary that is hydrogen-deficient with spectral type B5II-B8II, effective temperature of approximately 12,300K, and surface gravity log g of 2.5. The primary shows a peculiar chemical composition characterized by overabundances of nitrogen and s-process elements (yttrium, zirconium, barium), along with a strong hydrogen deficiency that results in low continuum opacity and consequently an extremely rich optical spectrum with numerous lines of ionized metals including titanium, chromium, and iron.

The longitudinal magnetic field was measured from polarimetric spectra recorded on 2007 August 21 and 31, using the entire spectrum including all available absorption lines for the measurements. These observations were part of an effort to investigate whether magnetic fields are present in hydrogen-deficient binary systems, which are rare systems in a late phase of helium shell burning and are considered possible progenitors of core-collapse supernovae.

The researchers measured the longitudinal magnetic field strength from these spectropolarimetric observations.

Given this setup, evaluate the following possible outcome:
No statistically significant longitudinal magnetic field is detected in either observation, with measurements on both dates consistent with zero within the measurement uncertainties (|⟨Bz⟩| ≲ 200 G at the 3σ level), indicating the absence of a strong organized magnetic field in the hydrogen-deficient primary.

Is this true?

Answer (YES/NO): NO